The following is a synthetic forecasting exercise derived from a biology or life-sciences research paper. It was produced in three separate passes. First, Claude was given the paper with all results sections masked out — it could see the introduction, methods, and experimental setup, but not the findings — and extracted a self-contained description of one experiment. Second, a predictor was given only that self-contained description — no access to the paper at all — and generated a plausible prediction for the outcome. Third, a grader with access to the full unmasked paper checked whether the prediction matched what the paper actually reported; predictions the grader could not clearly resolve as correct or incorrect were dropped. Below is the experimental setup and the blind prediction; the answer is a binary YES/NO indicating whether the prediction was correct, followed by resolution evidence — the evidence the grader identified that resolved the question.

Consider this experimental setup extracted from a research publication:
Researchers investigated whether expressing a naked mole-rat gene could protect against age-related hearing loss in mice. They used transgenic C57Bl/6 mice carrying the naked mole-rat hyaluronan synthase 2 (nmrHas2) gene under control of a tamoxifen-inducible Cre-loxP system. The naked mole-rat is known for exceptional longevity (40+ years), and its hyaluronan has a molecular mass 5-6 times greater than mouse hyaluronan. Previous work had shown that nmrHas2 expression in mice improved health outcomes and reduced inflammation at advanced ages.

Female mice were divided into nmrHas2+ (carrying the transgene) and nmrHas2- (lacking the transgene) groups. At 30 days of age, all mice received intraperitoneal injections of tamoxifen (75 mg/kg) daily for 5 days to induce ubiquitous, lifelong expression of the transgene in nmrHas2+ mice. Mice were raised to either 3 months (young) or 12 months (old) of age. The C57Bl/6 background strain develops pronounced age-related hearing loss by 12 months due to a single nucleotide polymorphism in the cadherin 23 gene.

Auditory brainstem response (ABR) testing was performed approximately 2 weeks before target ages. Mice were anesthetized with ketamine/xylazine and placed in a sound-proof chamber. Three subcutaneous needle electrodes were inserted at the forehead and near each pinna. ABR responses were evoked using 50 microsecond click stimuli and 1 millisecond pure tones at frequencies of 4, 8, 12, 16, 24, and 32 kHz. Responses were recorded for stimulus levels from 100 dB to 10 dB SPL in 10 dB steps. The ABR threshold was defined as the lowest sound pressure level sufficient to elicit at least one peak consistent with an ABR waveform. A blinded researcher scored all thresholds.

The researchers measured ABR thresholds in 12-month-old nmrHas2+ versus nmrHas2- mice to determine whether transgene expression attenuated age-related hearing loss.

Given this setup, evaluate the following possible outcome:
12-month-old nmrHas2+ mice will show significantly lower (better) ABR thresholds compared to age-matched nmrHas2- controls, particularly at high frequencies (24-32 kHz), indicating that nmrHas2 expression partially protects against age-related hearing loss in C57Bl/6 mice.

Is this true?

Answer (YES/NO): NO